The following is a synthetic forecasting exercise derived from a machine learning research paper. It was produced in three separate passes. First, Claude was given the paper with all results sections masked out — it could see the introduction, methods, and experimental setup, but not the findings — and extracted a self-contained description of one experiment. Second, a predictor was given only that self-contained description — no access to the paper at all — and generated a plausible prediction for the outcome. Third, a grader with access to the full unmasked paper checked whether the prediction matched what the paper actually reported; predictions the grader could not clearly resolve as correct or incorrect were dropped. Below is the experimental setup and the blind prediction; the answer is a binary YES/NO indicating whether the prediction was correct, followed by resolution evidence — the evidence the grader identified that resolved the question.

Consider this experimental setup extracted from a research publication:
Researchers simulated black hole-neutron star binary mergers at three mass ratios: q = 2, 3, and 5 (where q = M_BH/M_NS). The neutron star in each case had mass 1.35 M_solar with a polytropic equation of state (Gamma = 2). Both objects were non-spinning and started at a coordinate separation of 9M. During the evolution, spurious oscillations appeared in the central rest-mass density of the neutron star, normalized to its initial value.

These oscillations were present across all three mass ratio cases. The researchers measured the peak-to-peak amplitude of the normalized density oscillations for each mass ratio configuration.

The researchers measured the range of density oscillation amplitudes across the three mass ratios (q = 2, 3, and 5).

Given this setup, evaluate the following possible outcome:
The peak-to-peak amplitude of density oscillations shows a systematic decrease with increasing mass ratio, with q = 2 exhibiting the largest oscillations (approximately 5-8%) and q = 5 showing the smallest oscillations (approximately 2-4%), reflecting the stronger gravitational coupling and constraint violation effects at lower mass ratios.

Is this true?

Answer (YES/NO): NO